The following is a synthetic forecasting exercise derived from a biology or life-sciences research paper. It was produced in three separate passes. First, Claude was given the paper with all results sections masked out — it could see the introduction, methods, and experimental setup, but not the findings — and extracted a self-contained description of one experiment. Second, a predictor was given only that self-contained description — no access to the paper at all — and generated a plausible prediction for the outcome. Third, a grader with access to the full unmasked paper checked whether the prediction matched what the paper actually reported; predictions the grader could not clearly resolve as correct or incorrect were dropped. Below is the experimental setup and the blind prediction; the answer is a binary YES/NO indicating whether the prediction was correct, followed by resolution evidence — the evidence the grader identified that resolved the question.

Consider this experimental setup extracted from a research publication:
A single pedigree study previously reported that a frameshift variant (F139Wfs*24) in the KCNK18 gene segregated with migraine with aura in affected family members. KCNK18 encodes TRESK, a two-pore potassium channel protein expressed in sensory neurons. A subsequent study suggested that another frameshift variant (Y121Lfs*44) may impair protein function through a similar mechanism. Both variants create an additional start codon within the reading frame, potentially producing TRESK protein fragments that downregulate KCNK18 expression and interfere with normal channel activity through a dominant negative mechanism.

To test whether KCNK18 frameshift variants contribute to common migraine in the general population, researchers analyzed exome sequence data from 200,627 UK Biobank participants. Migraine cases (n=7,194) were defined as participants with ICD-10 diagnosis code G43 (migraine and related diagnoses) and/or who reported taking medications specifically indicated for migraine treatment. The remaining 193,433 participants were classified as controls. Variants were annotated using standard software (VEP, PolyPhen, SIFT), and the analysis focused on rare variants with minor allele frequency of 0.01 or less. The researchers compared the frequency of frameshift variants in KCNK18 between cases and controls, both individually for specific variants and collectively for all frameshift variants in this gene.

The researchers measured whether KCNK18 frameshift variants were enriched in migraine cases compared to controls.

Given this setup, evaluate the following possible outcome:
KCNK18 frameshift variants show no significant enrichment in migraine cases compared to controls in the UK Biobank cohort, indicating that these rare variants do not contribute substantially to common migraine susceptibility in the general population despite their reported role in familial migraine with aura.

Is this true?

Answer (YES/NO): YES